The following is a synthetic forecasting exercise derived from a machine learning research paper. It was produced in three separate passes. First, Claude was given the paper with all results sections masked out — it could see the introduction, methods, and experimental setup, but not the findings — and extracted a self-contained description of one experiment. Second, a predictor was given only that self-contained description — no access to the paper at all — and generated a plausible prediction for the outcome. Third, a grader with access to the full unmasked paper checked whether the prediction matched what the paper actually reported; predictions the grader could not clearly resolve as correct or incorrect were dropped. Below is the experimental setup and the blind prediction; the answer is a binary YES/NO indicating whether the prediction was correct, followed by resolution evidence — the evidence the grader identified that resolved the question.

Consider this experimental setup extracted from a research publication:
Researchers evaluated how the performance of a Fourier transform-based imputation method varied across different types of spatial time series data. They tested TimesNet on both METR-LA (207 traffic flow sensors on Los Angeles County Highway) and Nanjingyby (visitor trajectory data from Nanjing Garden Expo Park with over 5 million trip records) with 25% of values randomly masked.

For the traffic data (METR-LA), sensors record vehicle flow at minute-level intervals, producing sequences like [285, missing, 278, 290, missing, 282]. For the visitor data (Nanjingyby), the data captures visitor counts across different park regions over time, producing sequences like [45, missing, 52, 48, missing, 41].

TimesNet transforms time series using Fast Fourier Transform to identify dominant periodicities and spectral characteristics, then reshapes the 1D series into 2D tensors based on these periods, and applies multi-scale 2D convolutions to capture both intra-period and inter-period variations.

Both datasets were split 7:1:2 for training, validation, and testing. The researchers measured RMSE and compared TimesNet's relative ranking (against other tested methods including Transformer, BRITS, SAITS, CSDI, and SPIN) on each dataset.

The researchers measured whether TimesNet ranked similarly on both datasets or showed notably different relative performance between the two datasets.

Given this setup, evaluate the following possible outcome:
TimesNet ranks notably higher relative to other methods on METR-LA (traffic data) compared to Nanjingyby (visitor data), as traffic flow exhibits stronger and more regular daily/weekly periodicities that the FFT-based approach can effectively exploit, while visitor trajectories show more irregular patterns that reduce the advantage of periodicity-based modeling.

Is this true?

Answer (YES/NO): NO